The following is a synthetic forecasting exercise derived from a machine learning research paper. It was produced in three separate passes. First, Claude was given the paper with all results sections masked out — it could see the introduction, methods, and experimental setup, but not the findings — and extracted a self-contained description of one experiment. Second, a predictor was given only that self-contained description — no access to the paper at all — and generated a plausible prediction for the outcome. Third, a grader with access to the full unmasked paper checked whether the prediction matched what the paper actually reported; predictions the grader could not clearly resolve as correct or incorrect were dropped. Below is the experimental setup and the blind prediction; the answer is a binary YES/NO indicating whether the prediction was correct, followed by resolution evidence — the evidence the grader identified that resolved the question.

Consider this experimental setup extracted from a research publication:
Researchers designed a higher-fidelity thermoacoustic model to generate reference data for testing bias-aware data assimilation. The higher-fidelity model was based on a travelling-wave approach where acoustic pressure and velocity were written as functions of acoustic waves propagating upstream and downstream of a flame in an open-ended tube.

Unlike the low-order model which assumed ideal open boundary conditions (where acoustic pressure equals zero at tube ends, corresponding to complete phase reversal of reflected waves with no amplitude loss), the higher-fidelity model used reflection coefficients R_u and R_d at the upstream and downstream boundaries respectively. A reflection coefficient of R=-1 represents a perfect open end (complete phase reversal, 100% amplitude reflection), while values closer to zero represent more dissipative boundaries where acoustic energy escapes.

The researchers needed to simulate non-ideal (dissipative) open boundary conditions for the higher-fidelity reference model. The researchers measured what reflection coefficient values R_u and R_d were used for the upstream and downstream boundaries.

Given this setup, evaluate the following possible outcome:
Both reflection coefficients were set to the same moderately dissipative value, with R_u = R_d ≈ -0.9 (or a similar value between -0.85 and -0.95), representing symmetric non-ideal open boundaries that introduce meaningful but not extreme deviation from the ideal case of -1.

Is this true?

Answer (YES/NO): NO